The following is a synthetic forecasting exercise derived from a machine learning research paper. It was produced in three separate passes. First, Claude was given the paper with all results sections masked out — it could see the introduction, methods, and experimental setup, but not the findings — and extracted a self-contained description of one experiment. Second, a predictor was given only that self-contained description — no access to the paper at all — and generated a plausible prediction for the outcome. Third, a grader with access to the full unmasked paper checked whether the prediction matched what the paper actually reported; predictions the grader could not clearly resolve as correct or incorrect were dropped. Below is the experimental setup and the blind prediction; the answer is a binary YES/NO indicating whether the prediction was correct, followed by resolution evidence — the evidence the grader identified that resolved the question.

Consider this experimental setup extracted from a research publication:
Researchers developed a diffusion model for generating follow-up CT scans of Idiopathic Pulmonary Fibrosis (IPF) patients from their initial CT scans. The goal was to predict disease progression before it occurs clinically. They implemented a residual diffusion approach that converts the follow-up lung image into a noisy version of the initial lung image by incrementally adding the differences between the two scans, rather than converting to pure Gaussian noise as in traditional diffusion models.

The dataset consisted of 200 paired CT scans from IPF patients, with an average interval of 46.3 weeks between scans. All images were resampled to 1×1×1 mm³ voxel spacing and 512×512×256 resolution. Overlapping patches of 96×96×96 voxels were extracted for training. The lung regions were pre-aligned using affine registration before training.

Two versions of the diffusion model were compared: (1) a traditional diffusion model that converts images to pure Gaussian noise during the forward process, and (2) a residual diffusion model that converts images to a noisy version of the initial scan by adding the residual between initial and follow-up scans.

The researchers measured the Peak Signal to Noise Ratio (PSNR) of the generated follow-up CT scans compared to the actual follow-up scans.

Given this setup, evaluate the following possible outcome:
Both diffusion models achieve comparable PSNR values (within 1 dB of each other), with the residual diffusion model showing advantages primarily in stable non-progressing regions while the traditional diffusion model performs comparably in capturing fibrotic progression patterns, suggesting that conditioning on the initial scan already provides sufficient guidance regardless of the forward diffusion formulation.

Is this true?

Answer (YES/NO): NO